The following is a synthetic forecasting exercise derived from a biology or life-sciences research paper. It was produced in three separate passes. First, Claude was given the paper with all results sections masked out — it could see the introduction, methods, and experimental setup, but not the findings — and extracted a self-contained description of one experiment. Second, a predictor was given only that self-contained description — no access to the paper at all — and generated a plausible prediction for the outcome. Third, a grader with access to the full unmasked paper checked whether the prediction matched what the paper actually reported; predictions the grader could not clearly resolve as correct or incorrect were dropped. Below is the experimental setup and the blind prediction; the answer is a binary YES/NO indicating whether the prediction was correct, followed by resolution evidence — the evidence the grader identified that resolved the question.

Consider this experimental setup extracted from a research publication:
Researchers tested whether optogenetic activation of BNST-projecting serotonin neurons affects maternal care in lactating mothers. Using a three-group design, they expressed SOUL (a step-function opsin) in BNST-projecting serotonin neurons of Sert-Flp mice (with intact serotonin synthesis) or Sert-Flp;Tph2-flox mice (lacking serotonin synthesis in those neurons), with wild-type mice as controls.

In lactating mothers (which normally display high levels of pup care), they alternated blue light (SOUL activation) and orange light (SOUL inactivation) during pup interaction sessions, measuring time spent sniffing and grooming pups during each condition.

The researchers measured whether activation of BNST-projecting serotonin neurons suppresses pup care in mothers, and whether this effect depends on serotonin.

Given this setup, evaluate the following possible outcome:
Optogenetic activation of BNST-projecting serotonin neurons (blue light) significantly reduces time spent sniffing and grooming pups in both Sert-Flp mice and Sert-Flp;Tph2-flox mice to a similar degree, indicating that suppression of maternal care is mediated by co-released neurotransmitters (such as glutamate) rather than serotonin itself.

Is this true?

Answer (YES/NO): NO